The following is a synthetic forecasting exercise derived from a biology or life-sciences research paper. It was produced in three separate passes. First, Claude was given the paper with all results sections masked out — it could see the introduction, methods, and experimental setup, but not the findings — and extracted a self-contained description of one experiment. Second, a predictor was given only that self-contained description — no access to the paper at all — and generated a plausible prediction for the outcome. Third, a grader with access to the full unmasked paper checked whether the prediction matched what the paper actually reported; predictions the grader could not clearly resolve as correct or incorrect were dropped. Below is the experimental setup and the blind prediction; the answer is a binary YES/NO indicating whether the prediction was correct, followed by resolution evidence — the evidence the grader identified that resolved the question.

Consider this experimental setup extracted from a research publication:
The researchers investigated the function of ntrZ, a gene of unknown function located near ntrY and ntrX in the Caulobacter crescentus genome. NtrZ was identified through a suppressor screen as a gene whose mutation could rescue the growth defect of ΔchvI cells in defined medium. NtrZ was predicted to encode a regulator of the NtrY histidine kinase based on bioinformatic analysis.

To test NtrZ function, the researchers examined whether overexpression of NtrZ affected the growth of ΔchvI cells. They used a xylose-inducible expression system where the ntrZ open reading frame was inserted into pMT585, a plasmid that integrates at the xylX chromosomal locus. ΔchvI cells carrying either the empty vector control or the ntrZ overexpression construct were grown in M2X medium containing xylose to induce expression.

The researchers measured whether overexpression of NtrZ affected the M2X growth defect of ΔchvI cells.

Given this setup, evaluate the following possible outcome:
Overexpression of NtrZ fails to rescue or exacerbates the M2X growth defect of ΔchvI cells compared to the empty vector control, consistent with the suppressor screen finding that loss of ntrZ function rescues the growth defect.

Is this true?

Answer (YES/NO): YES